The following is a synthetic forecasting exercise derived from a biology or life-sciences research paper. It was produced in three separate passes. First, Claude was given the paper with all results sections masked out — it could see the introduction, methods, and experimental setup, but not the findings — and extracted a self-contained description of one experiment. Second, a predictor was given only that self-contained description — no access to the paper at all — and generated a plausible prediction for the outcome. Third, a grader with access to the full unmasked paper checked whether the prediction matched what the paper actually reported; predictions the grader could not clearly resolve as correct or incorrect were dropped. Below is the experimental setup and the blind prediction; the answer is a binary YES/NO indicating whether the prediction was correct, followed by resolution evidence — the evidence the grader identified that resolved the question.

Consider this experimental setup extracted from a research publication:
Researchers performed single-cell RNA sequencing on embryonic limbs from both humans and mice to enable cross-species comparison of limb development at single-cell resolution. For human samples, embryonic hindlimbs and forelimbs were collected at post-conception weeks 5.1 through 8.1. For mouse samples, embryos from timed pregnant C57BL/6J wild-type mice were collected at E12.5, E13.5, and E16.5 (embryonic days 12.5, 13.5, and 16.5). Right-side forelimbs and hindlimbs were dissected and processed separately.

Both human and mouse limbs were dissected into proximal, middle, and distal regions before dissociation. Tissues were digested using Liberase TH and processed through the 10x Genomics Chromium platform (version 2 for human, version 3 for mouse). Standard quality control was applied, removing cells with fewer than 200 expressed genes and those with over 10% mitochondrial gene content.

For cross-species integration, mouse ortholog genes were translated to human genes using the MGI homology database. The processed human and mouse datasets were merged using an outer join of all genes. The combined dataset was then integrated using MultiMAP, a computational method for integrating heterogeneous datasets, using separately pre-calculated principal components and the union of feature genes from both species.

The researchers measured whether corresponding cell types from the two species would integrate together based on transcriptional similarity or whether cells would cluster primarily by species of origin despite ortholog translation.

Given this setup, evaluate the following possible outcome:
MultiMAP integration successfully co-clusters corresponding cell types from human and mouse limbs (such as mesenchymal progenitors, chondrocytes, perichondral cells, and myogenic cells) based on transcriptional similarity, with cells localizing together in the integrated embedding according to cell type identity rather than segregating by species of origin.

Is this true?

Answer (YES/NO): YES